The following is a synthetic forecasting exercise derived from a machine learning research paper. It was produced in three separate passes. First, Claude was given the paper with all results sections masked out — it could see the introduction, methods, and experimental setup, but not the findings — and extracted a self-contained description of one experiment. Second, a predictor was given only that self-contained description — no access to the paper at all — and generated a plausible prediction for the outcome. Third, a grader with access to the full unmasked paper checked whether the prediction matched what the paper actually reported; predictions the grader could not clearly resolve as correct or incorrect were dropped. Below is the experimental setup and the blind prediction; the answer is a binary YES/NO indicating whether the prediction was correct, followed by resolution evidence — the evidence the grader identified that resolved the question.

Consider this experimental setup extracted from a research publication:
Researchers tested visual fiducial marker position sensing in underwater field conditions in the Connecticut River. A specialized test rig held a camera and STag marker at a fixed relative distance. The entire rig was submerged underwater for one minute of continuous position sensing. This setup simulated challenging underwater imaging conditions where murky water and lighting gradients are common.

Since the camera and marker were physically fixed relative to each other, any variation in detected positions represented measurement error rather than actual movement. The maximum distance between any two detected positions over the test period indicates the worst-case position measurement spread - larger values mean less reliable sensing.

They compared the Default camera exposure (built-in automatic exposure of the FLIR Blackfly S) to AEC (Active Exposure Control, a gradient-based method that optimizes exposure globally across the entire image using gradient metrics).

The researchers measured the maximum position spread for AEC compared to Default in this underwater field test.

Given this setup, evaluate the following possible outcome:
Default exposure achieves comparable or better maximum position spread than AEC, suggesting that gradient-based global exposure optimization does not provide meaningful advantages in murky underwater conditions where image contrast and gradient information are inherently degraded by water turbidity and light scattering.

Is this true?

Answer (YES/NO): YES